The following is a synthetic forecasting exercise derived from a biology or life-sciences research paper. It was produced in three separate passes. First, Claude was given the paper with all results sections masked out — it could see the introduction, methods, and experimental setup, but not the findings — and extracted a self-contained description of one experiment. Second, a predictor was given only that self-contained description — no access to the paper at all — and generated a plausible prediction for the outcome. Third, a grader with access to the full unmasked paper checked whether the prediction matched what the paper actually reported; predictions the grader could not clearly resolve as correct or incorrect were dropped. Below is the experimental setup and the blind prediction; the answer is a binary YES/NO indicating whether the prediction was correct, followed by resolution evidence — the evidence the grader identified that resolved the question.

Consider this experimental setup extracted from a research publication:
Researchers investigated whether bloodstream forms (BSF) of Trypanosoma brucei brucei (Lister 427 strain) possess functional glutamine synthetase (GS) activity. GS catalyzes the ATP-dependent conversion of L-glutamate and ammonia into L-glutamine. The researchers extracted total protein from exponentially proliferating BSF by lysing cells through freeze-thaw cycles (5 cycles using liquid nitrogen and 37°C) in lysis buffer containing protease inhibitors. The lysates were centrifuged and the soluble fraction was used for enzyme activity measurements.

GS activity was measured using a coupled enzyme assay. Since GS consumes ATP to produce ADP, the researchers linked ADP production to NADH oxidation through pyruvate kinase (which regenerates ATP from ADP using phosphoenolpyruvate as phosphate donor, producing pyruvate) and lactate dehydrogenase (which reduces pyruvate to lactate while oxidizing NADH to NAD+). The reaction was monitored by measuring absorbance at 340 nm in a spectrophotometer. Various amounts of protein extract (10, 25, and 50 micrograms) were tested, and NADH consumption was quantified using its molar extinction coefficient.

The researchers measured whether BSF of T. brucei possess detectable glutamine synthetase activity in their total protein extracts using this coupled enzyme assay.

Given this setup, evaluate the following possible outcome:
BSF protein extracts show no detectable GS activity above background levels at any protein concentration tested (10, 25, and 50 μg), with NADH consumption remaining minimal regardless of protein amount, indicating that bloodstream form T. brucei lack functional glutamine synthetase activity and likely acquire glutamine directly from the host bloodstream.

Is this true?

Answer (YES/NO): NO